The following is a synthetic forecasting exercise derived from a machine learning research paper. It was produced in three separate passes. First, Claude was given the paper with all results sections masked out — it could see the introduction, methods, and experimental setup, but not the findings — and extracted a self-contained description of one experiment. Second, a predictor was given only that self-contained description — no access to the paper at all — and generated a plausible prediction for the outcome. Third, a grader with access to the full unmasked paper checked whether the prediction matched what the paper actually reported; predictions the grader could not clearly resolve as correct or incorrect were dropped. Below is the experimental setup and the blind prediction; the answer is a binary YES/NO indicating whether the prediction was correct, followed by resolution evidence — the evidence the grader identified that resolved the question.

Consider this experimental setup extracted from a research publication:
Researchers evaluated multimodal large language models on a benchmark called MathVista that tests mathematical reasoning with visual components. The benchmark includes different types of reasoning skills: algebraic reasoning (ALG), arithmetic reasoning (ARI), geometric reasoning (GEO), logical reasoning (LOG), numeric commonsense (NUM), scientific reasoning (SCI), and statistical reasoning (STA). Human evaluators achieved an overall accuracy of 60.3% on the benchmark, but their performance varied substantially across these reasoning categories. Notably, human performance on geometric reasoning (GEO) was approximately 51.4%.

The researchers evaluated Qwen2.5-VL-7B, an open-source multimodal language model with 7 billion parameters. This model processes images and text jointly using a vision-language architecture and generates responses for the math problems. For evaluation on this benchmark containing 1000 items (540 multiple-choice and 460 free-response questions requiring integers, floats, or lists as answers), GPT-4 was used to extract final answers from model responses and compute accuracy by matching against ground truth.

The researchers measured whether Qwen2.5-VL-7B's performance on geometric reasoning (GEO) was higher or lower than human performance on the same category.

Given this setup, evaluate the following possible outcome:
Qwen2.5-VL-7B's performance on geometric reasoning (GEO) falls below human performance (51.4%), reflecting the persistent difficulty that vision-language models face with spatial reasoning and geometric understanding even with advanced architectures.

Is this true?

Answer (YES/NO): NO